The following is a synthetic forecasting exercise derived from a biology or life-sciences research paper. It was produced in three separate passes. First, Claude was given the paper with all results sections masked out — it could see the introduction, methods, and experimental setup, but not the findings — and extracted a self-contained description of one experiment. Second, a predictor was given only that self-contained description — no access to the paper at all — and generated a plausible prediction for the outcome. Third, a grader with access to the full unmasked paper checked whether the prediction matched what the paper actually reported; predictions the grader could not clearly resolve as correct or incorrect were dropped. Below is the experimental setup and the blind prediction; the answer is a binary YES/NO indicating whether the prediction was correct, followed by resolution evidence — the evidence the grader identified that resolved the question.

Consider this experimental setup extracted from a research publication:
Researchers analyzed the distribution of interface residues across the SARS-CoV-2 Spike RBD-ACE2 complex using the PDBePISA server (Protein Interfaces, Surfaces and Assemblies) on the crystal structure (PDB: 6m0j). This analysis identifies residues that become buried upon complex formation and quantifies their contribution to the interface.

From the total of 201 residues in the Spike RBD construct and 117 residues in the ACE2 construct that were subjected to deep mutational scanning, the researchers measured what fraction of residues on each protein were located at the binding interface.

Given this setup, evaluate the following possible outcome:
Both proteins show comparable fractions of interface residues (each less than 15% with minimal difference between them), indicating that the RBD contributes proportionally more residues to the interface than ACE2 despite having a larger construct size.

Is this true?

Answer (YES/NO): YES